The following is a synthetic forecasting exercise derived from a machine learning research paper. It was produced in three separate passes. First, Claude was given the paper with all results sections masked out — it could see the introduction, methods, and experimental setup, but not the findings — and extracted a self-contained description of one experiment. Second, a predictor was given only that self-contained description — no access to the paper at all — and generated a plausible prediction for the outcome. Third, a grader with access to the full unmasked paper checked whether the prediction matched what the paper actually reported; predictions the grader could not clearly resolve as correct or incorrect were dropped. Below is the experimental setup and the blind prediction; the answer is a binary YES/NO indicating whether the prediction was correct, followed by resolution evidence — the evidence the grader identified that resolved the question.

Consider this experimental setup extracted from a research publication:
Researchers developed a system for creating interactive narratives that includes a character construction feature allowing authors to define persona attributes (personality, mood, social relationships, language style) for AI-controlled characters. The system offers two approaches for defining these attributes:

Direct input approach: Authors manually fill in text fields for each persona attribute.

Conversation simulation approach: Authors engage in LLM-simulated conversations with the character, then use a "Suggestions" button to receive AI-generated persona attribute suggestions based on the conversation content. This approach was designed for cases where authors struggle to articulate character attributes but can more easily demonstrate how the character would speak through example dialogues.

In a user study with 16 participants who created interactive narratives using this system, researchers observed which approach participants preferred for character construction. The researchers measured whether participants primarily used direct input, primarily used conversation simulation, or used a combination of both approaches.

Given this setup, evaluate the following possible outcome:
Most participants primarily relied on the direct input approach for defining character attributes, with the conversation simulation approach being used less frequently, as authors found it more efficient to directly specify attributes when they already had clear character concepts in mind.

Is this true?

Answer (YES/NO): NO